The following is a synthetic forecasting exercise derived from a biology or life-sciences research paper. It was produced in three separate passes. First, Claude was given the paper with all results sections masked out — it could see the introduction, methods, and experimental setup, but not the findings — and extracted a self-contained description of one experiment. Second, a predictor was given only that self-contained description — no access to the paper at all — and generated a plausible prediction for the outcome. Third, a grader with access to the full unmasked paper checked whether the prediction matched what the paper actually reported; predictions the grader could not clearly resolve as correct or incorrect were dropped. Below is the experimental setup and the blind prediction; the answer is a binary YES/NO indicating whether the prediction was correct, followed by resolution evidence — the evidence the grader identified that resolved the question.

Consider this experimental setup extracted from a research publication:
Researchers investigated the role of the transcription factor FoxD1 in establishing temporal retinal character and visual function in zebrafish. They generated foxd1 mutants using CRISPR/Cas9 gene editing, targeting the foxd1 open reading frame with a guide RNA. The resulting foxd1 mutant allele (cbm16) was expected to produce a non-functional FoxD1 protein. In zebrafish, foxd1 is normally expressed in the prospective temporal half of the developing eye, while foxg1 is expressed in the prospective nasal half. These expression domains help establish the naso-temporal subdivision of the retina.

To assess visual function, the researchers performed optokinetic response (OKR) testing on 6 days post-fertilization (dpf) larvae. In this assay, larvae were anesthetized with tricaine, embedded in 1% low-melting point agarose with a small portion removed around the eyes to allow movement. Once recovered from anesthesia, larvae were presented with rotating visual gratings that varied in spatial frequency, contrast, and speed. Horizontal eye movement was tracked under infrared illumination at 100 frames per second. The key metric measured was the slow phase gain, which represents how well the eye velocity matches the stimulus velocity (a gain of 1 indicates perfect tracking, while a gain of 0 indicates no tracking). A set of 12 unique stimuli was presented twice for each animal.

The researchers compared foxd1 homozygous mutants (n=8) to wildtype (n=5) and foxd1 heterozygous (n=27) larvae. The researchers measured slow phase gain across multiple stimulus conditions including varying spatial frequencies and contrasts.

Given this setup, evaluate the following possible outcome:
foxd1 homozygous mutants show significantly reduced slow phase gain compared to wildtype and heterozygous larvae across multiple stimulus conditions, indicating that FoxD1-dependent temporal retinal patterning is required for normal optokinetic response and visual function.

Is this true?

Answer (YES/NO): YES